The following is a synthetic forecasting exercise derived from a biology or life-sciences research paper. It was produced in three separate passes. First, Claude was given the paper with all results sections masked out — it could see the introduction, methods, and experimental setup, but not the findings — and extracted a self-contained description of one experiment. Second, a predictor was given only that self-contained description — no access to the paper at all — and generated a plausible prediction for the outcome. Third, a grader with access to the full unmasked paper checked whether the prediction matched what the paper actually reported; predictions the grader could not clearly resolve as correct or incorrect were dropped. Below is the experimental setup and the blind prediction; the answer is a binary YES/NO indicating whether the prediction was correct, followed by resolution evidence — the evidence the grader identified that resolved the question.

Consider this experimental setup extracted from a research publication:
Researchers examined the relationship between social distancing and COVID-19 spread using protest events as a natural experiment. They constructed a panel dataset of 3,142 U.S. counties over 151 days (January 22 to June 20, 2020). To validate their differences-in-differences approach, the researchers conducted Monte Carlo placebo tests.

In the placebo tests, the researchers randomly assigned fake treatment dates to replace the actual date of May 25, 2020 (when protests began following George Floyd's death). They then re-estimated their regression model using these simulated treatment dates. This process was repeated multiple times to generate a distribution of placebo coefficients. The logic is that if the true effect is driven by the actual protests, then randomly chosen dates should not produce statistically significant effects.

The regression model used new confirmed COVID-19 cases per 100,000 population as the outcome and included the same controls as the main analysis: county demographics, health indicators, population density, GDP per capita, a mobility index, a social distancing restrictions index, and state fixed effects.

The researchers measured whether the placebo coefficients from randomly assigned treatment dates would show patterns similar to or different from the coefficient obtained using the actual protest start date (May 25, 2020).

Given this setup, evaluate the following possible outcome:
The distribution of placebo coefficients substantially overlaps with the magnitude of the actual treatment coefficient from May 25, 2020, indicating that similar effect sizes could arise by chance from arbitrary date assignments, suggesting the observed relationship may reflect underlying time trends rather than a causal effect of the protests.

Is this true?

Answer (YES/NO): NO